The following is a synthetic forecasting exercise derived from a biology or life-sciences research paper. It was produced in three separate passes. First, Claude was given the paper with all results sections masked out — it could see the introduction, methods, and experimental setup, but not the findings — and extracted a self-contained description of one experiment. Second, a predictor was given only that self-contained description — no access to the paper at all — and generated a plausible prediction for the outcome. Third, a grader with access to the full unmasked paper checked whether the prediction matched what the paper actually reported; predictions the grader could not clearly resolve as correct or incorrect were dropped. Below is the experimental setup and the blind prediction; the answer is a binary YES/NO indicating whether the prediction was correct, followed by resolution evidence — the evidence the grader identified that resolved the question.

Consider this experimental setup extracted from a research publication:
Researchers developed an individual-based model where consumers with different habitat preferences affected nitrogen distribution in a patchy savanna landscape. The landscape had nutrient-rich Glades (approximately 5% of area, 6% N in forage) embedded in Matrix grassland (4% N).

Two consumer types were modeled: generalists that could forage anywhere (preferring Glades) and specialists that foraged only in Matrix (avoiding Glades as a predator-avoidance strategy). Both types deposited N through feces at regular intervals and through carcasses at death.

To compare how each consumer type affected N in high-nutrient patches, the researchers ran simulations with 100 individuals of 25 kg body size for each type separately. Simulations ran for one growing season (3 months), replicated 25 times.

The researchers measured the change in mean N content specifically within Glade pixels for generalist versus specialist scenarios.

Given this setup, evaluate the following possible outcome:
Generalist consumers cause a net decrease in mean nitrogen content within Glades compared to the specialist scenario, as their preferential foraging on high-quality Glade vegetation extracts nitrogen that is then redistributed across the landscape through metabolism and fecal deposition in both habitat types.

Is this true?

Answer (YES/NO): YES